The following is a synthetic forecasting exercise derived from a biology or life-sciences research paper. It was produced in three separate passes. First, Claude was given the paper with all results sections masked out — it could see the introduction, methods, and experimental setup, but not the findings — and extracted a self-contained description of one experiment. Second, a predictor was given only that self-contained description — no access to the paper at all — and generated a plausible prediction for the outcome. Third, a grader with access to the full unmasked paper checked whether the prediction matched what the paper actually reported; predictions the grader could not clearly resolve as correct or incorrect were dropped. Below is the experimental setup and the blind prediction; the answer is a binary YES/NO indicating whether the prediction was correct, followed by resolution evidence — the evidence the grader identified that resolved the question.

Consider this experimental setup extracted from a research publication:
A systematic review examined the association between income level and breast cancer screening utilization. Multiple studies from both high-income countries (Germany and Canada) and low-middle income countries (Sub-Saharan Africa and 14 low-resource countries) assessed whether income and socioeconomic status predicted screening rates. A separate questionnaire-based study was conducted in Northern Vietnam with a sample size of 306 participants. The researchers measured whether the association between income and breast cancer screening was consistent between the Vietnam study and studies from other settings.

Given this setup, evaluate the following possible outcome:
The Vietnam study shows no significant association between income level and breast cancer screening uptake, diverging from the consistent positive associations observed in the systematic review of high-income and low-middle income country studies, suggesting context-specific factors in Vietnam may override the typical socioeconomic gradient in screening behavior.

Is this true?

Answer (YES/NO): NO